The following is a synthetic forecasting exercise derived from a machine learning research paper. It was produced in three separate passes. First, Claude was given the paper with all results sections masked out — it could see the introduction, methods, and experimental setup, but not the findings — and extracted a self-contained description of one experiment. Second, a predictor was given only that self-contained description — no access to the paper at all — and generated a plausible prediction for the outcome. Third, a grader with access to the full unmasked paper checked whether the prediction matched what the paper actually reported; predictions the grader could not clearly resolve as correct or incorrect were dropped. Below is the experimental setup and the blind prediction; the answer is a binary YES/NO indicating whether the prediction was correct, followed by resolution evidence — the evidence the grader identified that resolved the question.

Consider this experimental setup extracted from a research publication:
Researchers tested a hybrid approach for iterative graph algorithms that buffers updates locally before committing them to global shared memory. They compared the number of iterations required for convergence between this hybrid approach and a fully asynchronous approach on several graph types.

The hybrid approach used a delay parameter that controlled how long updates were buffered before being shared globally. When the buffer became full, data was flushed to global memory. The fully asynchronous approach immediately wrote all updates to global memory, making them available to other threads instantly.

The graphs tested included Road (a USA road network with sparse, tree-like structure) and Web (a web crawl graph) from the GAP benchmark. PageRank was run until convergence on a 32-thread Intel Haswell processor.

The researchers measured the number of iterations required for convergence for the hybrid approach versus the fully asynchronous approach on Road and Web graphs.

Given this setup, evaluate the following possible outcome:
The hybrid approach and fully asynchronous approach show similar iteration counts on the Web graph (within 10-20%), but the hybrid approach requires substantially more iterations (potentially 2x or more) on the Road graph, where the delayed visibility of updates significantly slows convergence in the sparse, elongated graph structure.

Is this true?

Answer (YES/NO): NO